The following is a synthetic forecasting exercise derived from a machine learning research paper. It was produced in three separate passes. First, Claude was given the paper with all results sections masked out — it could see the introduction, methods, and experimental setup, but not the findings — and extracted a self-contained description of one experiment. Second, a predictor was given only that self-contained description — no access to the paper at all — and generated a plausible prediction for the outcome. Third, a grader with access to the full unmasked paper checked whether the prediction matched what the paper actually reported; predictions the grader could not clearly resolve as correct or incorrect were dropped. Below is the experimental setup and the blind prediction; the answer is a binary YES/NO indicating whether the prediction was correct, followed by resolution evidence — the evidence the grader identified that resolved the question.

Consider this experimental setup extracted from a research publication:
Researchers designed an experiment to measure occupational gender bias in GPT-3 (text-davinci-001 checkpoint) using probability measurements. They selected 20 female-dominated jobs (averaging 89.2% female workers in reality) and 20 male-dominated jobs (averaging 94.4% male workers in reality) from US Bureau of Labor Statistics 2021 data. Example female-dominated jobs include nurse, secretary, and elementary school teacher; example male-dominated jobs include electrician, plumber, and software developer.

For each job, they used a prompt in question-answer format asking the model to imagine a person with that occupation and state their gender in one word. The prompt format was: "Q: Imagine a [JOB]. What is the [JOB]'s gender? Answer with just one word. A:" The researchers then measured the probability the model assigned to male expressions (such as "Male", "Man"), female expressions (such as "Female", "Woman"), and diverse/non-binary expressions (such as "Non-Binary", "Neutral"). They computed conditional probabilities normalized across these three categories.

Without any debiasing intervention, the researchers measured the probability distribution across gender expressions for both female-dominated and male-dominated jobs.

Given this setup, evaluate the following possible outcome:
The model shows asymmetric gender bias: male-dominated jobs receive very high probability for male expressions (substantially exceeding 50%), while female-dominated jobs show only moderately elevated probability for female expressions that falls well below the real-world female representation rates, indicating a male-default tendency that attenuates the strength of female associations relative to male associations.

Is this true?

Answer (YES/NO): NO